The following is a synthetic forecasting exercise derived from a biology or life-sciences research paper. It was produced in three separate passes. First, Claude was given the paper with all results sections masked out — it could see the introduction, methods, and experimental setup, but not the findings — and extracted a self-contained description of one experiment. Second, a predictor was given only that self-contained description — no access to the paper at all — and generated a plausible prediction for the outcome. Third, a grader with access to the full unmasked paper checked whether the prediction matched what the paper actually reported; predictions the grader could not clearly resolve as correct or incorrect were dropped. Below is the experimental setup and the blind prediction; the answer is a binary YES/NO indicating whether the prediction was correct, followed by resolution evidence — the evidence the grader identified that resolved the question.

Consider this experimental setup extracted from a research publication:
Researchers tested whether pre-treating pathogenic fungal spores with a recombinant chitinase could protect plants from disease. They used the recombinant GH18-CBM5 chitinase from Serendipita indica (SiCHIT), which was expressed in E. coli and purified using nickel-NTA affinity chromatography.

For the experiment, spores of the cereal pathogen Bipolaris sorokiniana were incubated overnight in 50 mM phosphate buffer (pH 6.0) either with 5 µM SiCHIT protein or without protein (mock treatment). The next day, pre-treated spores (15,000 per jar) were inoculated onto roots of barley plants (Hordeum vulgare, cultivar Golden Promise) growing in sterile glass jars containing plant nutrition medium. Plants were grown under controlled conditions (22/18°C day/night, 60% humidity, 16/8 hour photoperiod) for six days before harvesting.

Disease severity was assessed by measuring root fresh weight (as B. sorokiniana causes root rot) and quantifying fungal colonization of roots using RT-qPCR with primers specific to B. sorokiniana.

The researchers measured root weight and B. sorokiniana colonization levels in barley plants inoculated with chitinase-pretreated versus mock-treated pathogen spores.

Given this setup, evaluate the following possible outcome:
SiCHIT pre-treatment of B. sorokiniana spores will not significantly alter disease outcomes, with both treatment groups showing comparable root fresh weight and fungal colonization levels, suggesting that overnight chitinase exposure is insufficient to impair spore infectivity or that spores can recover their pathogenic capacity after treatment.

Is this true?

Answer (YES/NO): NO